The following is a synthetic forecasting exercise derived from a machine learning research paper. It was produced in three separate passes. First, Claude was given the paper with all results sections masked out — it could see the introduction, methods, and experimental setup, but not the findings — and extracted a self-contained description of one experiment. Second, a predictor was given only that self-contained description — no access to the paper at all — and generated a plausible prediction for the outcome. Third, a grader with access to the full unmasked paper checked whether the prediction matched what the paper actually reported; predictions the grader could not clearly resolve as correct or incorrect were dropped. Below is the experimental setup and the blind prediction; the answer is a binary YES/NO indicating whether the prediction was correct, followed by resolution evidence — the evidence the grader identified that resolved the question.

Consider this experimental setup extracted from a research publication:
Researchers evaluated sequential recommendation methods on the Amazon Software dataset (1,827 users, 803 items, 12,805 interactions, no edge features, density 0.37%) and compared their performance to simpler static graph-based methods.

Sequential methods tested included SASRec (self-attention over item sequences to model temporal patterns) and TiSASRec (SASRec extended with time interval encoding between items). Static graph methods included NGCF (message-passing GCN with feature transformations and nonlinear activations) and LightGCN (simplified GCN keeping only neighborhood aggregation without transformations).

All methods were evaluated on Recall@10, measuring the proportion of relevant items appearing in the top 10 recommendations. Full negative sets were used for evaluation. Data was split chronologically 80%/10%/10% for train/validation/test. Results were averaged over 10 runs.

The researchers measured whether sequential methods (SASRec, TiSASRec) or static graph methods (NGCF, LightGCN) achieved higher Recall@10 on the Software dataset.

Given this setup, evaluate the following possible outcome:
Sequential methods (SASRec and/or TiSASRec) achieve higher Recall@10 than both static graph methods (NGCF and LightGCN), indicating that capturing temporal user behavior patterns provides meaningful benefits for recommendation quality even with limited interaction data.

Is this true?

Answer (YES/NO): NO